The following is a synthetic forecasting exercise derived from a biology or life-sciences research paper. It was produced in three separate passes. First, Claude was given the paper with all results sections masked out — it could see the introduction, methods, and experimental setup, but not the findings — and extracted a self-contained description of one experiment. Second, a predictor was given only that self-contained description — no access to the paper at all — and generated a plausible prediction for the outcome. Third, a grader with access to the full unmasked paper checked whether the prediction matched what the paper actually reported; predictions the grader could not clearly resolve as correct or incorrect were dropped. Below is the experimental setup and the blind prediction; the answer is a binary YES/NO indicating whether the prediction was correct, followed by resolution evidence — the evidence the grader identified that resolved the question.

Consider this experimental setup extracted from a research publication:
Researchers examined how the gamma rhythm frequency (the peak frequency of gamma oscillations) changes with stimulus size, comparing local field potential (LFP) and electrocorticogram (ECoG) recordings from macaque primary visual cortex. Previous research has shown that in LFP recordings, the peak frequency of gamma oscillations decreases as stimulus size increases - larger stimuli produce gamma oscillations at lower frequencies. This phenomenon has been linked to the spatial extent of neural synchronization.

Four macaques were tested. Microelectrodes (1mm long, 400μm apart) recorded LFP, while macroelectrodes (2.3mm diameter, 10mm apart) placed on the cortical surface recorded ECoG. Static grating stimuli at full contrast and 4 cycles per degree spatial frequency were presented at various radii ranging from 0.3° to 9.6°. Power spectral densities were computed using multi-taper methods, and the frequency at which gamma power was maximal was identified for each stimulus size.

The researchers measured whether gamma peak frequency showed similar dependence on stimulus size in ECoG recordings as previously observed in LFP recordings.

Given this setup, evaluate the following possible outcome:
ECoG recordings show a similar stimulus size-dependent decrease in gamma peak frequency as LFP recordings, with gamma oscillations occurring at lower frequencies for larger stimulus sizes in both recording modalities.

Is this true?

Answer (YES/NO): YES